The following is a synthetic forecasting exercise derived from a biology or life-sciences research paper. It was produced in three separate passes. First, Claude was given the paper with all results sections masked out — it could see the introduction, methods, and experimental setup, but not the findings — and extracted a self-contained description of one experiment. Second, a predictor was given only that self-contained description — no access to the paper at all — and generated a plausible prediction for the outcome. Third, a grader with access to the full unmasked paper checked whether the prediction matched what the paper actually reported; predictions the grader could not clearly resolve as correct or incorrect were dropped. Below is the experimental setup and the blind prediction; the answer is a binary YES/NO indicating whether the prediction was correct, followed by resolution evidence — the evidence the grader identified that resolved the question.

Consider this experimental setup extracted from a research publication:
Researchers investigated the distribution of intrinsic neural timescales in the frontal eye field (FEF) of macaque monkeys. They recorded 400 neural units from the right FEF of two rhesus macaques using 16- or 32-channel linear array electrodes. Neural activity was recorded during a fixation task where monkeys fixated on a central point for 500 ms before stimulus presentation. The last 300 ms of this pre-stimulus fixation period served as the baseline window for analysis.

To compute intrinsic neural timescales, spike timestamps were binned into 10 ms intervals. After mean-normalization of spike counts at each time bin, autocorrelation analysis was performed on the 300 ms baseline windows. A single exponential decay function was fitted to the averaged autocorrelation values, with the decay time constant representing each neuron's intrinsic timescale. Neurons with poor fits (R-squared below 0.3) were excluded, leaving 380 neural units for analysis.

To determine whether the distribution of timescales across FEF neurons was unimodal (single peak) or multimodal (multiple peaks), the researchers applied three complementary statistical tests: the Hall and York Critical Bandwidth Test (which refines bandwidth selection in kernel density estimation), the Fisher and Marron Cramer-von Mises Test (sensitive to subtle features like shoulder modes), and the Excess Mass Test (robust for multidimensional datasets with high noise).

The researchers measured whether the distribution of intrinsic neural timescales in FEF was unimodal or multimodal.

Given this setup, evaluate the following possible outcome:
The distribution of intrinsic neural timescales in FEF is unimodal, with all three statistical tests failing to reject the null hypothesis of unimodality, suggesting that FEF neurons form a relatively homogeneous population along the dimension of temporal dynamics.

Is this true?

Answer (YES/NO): NO